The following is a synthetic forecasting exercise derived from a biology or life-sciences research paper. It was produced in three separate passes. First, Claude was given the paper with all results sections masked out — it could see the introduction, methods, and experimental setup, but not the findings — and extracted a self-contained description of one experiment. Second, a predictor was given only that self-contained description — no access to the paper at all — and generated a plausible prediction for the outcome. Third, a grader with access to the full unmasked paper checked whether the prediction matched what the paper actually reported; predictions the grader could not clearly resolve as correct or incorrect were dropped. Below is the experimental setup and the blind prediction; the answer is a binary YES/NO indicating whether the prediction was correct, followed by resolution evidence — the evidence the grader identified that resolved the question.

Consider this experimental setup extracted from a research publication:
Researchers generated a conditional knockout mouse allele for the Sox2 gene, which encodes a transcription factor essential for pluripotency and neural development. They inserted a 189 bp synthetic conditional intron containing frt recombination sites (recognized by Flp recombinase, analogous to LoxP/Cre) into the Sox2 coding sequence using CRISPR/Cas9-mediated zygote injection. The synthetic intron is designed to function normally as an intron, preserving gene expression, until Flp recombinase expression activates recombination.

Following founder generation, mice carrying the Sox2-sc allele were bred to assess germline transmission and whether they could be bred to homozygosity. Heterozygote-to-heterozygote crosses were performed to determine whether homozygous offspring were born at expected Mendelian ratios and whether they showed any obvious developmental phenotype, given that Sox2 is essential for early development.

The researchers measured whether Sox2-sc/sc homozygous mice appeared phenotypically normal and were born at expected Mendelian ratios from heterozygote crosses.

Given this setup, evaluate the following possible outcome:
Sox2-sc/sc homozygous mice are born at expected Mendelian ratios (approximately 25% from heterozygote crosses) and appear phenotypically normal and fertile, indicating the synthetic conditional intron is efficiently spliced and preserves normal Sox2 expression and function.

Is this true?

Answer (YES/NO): YES